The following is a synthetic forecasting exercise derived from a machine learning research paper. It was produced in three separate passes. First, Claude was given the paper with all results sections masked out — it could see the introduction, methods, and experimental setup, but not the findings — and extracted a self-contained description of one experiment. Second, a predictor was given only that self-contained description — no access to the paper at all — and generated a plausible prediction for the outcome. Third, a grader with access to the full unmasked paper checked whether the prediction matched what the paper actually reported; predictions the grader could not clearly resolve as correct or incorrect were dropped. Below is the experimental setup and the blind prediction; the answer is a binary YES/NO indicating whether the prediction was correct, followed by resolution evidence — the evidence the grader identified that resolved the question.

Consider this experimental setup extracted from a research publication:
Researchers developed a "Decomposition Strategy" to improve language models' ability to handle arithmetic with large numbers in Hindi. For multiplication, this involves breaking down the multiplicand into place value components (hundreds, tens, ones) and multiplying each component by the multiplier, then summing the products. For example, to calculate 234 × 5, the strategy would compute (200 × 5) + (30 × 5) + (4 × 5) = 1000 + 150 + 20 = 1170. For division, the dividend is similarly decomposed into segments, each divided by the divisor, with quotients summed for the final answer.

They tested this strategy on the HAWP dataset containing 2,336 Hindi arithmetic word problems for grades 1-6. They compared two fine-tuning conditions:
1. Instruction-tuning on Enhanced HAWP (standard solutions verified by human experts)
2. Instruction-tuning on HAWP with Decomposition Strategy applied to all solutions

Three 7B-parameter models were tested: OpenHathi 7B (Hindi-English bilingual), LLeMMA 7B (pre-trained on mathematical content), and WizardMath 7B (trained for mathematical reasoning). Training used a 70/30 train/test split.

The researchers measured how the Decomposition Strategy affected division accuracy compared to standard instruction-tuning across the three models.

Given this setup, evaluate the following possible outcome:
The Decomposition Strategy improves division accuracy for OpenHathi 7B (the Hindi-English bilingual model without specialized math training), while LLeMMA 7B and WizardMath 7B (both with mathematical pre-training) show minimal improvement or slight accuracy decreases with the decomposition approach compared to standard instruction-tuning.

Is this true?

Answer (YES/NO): NO